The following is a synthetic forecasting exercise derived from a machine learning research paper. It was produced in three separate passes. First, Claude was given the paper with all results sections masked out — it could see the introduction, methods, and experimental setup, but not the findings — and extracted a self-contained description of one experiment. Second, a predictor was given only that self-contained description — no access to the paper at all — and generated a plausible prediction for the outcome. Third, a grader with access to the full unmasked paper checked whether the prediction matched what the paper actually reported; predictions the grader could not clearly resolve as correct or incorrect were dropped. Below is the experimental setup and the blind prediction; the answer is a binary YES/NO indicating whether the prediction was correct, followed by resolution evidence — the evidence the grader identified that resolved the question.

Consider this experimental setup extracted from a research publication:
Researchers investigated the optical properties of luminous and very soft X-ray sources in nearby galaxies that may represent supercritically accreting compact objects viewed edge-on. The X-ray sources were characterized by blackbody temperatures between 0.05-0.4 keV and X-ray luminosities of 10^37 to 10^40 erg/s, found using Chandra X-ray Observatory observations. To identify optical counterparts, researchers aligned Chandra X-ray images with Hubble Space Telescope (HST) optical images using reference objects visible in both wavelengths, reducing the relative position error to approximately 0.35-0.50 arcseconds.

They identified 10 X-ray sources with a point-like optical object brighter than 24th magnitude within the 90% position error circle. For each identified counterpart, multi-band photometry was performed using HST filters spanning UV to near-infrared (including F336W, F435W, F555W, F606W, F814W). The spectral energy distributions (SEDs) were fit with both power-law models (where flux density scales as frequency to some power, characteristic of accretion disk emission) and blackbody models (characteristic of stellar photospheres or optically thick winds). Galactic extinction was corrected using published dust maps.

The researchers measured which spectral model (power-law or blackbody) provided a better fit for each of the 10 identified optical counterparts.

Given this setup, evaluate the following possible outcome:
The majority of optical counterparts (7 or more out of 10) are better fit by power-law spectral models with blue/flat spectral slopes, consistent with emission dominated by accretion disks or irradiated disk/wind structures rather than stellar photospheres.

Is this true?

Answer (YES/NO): NO